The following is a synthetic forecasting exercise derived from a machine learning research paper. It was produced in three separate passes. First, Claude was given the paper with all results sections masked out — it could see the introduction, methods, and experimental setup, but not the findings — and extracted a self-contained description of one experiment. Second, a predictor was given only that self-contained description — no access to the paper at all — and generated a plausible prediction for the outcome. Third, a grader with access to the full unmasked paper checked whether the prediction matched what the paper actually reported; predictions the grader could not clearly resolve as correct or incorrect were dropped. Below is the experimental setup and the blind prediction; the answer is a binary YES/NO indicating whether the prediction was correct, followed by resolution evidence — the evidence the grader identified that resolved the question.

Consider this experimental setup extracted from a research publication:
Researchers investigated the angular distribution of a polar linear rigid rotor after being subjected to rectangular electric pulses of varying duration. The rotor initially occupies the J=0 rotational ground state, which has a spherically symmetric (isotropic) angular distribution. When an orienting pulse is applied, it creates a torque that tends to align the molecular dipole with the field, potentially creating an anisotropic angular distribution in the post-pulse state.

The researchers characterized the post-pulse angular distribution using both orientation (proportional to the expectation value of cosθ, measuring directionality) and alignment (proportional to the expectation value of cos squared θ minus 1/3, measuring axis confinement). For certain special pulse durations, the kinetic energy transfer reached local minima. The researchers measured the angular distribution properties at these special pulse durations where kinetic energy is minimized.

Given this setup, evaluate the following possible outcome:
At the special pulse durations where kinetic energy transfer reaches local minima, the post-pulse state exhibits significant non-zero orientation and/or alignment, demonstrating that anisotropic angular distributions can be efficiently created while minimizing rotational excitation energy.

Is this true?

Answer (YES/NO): NO